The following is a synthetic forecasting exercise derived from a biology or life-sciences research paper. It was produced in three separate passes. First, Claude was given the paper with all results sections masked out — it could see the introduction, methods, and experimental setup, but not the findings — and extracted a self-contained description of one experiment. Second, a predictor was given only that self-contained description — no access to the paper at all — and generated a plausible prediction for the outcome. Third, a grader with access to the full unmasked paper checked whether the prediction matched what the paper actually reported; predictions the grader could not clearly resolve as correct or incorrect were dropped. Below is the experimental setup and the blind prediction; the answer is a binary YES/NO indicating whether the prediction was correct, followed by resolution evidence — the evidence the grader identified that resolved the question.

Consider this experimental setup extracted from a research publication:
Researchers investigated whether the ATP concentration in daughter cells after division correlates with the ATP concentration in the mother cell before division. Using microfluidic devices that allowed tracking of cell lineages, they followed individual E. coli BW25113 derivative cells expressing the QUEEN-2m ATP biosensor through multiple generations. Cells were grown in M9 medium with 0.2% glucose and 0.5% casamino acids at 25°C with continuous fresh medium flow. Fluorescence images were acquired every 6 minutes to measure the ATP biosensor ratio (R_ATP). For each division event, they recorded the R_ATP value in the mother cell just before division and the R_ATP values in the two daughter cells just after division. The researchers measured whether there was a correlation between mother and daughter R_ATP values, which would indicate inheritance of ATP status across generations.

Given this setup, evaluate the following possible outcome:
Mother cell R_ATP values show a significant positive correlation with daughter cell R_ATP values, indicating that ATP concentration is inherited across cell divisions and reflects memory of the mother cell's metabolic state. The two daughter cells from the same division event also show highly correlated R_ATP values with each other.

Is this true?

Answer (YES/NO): YES